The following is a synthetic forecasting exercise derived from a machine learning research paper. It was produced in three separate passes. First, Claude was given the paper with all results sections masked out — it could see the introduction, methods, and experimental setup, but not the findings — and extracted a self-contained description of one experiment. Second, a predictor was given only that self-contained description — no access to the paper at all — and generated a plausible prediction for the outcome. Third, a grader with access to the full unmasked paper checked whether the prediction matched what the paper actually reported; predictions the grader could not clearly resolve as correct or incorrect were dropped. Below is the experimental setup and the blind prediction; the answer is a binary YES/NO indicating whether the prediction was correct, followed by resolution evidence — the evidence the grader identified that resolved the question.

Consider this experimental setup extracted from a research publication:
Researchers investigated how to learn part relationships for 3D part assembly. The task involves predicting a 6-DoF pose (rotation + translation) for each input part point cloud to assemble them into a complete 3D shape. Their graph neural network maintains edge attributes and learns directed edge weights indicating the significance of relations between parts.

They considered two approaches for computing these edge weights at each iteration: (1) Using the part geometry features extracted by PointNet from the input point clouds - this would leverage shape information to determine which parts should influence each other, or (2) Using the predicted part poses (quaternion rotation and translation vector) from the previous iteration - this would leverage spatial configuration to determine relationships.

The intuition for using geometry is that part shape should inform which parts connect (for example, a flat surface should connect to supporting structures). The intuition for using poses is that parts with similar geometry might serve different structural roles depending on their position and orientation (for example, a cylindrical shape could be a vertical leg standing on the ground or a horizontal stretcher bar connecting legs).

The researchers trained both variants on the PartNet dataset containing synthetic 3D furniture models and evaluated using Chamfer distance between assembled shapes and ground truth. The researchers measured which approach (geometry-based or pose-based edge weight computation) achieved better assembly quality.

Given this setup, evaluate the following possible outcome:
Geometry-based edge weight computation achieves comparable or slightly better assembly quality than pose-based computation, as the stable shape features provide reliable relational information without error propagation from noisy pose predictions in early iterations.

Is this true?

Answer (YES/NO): NO